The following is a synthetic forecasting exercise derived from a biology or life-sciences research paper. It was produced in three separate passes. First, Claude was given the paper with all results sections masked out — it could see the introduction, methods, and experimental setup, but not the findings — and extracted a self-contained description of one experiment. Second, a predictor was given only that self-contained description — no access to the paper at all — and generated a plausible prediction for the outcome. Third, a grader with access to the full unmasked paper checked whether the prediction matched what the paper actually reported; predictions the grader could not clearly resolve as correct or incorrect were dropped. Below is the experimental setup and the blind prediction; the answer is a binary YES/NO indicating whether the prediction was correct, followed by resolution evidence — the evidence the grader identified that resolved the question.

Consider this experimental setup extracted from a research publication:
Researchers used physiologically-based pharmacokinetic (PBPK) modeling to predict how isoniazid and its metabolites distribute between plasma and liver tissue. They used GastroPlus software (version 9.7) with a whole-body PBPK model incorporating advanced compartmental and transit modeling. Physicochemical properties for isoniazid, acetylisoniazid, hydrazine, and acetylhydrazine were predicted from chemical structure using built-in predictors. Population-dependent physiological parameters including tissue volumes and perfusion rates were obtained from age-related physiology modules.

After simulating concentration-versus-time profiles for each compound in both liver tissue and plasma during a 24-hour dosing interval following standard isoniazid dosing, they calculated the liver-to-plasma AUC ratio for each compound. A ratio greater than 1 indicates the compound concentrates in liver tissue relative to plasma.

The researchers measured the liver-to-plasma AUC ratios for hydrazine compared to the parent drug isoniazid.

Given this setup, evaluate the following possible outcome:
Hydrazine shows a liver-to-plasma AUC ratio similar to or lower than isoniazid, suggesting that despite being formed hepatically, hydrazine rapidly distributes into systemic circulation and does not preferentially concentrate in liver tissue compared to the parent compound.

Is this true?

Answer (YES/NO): NO